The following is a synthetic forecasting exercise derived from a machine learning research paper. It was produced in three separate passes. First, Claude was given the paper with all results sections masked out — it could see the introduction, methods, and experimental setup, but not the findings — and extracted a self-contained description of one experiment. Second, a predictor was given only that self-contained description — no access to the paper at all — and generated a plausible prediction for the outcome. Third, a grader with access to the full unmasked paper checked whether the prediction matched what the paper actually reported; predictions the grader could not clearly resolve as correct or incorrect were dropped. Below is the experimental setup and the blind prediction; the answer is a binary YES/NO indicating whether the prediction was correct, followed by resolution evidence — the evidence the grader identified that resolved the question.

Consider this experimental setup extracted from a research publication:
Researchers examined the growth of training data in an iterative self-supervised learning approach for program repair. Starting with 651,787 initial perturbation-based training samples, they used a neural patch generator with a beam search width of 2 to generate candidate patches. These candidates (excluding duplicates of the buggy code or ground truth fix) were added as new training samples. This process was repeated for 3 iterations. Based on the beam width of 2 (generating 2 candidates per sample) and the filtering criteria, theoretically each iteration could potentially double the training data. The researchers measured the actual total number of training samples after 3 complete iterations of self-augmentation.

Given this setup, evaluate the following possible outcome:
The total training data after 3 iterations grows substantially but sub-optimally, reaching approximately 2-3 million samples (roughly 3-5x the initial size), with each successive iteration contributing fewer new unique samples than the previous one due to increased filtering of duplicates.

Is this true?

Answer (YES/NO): NO